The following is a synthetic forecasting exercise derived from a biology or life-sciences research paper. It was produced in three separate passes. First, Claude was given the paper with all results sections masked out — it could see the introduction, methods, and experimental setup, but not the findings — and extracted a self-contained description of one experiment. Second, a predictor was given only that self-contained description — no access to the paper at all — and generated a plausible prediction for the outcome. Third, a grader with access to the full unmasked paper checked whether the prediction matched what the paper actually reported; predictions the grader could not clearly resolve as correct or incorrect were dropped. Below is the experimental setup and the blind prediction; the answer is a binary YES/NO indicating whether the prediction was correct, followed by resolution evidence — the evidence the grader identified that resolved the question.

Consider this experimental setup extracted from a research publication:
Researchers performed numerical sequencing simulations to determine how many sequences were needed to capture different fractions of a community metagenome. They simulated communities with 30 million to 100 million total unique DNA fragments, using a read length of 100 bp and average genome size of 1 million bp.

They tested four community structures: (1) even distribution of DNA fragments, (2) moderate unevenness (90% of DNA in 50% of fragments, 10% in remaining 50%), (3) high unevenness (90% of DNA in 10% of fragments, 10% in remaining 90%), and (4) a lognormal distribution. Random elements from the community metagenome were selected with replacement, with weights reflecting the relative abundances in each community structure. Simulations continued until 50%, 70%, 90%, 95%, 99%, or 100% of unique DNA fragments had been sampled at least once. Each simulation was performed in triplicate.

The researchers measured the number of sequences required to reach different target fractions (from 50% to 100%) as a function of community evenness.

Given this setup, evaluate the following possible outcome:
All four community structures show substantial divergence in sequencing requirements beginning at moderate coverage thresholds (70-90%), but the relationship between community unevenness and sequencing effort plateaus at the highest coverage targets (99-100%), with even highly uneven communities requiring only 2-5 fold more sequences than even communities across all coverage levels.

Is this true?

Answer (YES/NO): NO